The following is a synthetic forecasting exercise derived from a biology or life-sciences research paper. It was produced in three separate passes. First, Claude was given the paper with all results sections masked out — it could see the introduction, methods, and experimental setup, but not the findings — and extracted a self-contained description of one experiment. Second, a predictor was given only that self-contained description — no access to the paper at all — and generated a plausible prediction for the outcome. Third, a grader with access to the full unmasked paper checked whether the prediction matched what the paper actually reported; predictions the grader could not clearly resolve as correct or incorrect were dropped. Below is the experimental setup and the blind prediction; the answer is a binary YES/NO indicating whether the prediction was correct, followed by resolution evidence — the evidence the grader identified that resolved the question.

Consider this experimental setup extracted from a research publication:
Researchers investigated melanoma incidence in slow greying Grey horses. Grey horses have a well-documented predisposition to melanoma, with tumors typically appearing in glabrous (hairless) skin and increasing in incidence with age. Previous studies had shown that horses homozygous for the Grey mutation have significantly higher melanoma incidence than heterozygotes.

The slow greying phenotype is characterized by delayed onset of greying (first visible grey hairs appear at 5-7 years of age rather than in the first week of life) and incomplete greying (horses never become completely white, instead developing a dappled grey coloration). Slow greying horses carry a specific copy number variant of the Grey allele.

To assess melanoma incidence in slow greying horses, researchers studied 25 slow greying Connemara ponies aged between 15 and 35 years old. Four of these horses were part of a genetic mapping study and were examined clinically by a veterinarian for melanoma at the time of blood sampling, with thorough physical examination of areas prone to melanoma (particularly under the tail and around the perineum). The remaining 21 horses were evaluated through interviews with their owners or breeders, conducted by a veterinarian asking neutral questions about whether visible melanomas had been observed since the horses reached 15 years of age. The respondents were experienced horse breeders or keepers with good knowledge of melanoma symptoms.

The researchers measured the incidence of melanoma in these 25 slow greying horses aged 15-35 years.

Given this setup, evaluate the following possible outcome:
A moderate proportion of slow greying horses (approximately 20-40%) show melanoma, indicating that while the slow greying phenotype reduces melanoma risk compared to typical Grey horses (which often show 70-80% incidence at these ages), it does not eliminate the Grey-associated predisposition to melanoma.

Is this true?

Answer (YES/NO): NO